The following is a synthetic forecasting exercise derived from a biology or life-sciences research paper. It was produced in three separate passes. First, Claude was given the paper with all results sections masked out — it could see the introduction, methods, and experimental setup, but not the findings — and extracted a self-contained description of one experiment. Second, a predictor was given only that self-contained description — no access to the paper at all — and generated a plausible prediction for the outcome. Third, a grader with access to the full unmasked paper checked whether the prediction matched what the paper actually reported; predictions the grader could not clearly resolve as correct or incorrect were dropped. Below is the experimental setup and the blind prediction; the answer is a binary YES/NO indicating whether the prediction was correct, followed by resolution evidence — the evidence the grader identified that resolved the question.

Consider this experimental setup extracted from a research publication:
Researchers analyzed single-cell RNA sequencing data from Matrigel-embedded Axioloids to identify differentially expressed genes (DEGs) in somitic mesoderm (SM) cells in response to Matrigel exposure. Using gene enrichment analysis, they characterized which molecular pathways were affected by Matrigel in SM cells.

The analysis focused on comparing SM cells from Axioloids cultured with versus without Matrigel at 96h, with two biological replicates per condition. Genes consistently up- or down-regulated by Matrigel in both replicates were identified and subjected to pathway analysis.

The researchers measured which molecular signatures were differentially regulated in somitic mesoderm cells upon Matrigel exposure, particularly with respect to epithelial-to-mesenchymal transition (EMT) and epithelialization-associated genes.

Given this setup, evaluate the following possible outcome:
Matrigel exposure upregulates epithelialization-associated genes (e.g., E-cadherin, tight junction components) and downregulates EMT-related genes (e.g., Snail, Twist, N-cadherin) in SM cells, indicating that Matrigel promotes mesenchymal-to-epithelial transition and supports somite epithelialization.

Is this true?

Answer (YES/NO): NO